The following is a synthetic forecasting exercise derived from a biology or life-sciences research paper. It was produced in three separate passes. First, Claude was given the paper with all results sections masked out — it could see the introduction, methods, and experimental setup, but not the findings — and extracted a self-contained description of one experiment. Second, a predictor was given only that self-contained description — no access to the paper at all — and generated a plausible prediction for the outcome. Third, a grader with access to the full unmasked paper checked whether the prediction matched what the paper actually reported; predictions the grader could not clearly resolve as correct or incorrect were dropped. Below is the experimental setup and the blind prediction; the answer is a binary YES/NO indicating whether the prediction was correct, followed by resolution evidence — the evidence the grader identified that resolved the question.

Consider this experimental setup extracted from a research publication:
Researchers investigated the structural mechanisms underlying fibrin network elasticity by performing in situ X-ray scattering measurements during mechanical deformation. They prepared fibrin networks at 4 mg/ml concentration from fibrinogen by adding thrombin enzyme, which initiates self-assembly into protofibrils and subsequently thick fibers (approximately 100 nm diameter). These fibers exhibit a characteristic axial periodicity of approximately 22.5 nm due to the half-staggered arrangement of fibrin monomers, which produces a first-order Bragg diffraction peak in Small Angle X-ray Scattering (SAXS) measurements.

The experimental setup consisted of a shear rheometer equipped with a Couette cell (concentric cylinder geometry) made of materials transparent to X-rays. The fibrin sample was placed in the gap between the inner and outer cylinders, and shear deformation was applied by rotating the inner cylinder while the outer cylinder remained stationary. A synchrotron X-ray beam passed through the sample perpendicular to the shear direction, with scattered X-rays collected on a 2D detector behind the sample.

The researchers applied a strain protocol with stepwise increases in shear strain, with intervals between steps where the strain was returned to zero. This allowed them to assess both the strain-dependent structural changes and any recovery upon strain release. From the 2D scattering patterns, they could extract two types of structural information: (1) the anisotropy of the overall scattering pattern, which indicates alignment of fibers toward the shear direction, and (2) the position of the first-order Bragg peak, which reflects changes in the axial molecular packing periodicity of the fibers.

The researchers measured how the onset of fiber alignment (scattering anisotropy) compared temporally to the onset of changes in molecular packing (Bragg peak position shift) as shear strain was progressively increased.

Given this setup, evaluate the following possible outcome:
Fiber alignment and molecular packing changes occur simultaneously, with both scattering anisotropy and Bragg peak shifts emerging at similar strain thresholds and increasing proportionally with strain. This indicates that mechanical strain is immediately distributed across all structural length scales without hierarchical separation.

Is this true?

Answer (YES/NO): NO